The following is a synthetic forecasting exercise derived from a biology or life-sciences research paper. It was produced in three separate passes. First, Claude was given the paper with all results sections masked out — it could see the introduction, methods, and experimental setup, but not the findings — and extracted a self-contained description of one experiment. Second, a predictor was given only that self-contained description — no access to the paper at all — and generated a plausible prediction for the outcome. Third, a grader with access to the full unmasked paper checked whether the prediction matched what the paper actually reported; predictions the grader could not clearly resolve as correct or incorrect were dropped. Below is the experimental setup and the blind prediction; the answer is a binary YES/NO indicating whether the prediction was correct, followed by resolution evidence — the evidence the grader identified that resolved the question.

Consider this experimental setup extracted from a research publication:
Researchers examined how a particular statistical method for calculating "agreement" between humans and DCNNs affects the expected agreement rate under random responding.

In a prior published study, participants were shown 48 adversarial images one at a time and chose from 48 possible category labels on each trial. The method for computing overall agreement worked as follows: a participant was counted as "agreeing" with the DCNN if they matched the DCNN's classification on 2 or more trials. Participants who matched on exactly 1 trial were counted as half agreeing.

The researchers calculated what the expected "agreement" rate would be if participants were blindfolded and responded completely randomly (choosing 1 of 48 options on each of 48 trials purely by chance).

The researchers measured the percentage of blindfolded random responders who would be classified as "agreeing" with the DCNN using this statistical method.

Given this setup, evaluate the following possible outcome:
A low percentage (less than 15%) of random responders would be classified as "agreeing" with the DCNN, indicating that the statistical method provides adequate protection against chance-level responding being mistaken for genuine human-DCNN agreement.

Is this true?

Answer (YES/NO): NO